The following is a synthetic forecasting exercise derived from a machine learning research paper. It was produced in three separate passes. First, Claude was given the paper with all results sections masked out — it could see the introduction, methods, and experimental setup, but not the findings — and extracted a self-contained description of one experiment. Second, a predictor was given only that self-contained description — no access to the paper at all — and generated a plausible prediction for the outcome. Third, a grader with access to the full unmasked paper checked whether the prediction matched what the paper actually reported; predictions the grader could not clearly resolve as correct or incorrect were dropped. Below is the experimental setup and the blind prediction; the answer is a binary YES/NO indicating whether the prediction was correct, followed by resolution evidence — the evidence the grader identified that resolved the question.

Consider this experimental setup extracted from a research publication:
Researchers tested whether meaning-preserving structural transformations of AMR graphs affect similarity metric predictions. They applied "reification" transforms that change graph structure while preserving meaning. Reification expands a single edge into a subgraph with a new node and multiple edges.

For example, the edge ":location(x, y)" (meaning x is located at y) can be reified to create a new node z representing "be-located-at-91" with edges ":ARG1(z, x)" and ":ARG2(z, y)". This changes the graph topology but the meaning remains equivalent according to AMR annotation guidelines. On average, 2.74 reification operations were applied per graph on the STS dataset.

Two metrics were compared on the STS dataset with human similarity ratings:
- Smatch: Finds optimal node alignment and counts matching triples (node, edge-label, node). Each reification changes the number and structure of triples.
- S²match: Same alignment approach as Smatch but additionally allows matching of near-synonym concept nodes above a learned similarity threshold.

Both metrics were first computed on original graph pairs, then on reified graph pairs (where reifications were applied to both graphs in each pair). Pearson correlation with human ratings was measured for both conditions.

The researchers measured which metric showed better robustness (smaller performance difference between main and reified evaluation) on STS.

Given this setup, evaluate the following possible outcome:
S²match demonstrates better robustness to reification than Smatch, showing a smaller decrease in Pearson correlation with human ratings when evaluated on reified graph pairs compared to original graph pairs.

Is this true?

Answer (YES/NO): YES